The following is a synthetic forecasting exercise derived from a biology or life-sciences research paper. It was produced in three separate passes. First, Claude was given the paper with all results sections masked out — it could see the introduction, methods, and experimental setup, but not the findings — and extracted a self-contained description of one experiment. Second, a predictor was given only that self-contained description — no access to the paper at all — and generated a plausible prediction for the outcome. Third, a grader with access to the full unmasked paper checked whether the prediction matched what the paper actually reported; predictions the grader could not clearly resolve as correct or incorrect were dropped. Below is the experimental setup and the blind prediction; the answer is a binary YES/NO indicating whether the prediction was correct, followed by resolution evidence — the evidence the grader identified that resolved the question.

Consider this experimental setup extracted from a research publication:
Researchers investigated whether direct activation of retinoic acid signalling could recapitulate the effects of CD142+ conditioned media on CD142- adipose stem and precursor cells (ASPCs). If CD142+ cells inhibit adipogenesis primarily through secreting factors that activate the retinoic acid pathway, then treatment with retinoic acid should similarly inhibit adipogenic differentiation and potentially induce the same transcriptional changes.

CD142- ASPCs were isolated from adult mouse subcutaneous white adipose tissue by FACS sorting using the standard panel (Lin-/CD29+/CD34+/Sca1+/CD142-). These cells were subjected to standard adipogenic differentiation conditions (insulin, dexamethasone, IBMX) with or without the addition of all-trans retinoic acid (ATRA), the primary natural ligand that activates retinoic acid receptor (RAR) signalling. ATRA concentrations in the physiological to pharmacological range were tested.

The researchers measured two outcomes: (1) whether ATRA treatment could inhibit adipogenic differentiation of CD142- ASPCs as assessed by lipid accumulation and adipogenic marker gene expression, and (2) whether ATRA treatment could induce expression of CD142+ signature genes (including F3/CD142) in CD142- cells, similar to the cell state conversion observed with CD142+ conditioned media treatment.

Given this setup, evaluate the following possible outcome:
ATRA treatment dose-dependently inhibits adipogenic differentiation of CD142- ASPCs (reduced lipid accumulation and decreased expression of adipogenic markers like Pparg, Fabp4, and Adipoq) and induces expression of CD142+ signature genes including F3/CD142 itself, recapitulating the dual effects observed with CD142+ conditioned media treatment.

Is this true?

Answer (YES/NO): YES